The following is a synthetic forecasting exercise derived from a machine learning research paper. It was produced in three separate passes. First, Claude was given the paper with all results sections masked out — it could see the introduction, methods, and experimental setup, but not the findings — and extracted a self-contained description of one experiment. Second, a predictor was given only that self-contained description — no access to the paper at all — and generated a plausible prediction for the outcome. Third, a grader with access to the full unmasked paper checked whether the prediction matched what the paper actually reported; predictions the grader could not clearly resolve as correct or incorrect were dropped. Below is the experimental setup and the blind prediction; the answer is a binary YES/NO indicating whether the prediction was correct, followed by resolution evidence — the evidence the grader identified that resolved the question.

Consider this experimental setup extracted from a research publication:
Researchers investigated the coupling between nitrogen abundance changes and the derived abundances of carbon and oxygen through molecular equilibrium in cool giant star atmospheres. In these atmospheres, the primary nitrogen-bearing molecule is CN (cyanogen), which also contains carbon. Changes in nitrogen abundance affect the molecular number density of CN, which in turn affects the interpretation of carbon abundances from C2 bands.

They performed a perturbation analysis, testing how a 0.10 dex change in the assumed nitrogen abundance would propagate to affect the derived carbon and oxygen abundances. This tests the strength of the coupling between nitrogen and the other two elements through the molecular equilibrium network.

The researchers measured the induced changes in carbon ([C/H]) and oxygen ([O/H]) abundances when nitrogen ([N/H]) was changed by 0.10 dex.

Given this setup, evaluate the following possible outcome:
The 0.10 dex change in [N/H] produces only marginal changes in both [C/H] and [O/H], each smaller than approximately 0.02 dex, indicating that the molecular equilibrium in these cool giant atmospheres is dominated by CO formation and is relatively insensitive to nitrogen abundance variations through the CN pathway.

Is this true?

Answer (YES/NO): NO